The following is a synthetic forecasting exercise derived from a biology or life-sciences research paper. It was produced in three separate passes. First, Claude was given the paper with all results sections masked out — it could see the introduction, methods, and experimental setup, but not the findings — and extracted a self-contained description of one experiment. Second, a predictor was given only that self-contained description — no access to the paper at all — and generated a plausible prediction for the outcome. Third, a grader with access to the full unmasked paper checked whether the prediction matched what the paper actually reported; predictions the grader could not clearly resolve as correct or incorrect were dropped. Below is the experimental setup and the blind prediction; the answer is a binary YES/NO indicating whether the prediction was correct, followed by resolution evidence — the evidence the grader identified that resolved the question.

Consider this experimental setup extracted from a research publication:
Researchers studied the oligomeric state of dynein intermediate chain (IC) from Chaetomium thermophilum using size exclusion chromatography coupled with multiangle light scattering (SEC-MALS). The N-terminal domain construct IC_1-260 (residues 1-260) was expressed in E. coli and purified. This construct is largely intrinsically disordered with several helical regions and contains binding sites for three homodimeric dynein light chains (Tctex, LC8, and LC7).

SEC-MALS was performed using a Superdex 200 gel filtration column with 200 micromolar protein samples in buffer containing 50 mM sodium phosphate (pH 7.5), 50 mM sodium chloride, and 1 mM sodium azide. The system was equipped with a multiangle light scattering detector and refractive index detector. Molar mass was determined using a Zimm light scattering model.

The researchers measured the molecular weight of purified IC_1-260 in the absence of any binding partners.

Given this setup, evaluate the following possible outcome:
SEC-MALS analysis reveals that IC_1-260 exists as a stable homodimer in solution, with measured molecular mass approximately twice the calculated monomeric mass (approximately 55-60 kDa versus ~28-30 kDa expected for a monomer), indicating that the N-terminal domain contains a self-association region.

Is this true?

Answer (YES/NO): NO